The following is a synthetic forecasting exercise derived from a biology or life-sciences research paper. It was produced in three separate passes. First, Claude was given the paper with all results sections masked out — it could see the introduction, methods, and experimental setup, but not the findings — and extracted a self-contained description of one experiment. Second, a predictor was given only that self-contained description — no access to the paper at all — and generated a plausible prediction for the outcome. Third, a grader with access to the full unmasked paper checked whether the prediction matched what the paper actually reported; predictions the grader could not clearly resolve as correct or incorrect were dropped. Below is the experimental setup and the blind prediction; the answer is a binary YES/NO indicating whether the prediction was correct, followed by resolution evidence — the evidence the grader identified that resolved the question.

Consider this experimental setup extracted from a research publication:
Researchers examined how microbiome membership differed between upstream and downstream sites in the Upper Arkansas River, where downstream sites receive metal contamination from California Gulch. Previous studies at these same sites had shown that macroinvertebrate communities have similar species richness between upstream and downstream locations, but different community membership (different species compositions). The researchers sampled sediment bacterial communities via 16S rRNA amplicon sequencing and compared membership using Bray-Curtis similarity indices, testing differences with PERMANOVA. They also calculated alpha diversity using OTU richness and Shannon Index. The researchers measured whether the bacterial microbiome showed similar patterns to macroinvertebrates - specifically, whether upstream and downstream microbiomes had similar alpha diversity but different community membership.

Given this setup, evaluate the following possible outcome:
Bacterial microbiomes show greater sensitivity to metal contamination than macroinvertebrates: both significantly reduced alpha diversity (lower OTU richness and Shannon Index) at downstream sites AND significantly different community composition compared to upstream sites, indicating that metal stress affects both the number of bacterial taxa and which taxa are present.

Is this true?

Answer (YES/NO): NO